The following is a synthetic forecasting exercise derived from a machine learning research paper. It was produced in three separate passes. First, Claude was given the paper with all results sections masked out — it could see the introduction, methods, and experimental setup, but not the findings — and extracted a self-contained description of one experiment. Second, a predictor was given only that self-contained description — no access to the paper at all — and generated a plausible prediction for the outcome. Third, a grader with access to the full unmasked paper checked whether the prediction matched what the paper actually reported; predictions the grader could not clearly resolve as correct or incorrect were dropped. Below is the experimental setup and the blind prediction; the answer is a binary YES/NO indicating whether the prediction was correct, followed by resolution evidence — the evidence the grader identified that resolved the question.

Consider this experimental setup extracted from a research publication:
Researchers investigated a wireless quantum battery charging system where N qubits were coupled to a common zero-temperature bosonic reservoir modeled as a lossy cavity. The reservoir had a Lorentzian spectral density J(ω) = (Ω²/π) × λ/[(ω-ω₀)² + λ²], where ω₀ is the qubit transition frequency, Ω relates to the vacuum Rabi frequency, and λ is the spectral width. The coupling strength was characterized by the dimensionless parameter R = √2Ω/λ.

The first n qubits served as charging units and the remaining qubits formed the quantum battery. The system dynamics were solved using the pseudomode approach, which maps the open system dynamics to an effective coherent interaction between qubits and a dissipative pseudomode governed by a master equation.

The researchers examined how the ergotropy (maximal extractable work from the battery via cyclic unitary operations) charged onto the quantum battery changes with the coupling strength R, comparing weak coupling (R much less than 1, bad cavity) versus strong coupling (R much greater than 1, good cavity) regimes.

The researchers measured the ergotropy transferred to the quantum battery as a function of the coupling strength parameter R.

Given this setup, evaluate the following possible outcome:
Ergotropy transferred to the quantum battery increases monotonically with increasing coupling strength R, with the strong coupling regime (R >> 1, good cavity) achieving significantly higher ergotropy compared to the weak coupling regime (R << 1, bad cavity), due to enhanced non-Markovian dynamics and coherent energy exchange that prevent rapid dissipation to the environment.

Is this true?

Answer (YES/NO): YES